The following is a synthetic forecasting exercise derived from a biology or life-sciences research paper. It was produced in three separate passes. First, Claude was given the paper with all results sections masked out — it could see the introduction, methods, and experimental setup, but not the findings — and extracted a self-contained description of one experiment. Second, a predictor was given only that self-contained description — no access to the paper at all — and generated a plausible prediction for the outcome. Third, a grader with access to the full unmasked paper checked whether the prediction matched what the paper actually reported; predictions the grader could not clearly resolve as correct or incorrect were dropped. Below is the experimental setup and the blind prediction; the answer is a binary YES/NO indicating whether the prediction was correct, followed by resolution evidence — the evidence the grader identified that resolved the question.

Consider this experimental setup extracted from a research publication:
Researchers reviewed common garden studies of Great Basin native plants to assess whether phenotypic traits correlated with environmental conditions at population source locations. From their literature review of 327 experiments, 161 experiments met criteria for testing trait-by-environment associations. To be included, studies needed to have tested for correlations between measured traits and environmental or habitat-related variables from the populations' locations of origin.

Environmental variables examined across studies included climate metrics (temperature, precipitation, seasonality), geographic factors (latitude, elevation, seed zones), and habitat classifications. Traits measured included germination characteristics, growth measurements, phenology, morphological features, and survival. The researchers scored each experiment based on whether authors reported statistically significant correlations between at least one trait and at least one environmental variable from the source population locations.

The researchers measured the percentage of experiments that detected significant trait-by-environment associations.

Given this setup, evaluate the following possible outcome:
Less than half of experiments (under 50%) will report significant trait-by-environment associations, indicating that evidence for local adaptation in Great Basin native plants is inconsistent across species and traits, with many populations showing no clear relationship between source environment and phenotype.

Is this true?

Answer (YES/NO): NO